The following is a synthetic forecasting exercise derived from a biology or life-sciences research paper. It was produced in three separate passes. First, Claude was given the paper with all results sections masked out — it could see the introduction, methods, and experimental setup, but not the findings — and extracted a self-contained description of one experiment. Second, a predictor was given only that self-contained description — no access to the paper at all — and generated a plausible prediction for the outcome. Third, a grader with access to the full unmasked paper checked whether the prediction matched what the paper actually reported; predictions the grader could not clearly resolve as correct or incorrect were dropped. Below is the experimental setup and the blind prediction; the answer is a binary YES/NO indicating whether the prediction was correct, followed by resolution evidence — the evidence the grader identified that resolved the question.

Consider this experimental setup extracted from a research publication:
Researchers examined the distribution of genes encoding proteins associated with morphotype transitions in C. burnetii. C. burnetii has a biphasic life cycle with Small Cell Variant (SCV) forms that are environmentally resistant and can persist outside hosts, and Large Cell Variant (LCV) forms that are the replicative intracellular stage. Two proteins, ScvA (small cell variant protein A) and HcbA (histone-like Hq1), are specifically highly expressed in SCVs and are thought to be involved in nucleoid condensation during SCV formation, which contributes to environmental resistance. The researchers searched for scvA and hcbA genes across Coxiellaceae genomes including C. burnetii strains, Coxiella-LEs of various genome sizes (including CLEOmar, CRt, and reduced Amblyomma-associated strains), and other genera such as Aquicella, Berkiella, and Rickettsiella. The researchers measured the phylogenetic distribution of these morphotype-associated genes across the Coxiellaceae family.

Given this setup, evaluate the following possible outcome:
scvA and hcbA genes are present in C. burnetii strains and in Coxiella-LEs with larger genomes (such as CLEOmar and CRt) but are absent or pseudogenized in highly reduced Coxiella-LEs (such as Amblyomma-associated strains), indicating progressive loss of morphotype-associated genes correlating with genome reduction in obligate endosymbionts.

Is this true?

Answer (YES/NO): NO